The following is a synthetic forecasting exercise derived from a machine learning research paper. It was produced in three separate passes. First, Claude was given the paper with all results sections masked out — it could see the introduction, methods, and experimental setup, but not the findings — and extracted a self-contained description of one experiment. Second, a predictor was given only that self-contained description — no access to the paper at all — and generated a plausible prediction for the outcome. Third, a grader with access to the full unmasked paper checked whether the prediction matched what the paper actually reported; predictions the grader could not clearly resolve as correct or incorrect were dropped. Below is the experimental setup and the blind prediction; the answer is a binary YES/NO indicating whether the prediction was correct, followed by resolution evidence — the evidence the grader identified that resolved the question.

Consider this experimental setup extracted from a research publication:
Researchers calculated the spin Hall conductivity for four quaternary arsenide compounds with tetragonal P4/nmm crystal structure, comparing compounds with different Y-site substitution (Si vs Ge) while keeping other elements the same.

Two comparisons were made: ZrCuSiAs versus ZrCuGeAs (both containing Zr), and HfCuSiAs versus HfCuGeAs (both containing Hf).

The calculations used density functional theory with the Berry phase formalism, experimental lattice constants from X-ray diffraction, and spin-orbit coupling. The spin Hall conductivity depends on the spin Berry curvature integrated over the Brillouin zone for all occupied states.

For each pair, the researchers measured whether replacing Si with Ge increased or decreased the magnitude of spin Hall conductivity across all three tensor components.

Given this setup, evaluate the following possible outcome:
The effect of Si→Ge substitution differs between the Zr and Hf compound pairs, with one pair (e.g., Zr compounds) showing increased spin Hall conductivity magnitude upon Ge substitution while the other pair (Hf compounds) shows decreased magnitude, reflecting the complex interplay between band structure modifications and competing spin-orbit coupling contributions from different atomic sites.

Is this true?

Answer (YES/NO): NO